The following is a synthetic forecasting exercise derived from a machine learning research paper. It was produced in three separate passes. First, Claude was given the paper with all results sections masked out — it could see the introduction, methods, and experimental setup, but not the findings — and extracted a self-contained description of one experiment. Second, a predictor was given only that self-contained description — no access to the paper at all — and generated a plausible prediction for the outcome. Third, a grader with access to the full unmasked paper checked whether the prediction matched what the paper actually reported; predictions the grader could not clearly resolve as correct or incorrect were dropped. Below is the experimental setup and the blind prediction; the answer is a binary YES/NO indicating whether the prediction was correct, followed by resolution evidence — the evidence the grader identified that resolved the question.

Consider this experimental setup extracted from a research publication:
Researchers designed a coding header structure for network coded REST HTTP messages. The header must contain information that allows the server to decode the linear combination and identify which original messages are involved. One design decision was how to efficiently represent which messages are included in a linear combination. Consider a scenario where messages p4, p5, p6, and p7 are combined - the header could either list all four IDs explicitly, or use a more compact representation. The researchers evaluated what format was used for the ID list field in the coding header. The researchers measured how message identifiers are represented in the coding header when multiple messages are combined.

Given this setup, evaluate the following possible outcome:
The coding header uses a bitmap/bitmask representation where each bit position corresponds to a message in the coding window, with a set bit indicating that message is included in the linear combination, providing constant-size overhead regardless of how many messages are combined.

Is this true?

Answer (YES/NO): NO